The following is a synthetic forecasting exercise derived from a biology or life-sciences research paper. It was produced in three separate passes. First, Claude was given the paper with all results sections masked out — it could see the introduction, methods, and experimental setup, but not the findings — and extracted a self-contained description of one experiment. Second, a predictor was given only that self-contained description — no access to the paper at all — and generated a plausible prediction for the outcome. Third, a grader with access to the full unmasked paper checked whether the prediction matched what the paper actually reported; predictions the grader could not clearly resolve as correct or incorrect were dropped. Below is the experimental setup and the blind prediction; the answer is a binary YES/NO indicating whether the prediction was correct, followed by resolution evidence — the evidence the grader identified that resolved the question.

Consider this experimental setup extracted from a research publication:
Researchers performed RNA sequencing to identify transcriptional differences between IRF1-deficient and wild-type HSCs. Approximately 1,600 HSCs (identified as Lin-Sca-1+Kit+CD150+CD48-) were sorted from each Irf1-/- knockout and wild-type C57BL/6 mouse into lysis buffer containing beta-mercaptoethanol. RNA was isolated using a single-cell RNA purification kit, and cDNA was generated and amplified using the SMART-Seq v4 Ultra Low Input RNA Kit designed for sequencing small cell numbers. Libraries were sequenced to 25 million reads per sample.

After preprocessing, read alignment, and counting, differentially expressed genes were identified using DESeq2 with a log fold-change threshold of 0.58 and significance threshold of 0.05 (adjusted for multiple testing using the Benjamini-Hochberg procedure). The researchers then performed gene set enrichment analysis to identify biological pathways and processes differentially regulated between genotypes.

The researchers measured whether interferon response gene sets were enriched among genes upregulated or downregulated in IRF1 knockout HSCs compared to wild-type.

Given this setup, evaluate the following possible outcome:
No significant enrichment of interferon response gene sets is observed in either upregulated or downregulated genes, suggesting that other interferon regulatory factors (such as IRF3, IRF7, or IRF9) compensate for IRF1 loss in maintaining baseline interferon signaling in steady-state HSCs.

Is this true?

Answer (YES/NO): NO